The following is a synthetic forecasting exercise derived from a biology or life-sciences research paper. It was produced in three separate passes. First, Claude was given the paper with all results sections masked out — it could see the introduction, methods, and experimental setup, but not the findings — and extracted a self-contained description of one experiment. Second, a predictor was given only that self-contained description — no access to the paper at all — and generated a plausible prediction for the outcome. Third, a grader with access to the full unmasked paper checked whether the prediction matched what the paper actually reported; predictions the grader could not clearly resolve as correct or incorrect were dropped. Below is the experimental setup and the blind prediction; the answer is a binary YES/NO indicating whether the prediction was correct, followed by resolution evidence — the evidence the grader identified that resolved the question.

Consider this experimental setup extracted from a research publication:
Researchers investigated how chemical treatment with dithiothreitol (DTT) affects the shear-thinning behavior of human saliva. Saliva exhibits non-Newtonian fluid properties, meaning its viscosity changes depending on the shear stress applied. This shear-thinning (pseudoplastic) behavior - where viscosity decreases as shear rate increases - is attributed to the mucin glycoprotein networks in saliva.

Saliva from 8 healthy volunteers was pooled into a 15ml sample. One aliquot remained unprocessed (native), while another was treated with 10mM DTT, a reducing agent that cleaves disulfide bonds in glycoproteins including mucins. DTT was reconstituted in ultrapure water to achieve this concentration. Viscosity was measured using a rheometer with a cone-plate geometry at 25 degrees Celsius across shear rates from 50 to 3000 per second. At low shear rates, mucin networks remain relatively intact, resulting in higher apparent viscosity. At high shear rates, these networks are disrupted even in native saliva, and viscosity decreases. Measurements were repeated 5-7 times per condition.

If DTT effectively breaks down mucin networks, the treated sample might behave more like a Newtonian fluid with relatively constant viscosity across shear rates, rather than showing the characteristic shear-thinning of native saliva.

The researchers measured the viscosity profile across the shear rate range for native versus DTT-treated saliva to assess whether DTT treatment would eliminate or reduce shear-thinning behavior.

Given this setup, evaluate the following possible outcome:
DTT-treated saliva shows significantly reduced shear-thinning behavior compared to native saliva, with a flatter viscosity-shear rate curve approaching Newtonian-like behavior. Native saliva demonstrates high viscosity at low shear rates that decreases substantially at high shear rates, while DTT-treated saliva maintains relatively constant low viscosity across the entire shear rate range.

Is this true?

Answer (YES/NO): NO